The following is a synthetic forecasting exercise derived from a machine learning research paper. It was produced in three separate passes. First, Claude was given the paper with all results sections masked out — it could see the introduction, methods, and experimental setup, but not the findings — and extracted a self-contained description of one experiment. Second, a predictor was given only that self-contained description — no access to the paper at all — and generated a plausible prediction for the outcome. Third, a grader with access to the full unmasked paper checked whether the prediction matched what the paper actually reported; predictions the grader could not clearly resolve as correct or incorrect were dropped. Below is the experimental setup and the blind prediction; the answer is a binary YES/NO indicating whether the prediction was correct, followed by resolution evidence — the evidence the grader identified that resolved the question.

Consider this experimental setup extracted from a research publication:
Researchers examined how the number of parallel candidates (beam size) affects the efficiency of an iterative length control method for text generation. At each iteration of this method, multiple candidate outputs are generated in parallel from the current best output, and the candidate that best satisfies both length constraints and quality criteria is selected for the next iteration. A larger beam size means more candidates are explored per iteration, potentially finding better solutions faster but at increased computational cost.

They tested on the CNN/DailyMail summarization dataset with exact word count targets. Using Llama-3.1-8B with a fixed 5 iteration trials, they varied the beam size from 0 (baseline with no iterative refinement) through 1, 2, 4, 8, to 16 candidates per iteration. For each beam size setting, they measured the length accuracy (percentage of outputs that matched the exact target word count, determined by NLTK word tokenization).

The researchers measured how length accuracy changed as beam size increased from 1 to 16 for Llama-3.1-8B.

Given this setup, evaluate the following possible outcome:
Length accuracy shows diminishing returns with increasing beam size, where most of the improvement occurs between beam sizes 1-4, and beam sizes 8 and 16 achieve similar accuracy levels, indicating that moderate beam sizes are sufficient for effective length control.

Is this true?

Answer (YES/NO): YES